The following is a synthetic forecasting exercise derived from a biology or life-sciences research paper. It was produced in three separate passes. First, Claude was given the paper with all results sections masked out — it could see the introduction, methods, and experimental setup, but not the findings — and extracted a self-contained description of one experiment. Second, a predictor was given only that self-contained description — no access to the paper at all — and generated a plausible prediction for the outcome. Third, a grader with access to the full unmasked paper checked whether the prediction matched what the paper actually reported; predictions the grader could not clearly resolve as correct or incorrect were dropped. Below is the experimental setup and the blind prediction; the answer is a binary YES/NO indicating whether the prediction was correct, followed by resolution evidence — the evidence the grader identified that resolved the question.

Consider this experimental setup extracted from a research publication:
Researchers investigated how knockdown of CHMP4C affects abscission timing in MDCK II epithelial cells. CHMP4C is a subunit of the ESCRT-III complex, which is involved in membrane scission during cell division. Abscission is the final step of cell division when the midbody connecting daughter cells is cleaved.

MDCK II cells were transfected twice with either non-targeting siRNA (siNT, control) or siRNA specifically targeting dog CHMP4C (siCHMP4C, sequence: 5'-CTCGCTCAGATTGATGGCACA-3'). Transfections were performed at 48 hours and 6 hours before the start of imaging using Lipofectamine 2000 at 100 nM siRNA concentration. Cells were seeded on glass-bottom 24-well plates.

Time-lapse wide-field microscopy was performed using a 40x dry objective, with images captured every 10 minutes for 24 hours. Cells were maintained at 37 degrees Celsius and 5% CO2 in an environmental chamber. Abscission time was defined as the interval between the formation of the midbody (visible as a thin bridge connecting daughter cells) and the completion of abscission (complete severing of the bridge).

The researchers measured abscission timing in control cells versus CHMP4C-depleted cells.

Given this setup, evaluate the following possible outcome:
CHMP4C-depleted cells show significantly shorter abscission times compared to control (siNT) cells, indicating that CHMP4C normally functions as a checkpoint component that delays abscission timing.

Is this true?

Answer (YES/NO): YES